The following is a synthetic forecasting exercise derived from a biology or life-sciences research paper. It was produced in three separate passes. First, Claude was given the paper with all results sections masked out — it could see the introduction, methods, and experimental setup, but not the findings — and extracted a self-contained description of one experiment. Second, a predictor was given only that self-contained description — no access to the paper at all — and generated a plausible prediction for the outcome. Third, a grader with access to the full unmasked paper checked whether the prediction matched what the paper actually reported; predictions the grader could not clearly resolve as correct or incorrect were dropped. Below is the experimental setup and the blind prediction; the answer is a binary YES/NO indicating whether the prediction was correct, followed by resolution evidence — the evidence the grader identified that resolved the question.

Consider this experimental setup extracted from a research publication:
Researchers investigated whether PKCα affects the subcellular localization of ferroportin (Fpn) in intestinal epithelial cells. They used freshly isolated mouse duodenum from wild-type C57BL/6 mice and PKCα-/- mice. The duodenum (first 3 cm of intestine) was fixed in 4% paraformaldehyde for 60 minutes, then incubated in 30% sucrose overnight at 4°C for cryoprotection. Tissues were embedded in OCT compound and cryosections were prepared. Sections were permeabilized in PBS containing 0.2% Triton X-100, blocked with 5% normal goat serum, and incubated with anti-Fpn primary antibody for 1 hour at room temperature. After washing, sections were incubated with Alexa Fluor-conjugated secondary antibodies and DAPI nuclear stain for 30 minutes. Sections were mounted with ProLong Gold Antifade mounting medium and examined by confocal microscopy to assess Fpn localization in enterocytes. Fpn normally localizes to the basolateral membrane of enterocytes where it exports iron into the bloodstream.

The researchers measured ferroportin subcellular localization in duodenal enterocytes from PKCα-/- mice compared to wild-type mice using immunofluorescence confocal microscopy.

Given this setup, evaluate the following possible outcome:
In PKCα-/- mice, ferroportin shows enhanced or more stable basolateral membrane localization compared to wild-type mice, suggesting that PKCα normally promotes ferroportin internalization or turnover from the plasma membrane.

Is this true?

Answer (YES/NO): NO